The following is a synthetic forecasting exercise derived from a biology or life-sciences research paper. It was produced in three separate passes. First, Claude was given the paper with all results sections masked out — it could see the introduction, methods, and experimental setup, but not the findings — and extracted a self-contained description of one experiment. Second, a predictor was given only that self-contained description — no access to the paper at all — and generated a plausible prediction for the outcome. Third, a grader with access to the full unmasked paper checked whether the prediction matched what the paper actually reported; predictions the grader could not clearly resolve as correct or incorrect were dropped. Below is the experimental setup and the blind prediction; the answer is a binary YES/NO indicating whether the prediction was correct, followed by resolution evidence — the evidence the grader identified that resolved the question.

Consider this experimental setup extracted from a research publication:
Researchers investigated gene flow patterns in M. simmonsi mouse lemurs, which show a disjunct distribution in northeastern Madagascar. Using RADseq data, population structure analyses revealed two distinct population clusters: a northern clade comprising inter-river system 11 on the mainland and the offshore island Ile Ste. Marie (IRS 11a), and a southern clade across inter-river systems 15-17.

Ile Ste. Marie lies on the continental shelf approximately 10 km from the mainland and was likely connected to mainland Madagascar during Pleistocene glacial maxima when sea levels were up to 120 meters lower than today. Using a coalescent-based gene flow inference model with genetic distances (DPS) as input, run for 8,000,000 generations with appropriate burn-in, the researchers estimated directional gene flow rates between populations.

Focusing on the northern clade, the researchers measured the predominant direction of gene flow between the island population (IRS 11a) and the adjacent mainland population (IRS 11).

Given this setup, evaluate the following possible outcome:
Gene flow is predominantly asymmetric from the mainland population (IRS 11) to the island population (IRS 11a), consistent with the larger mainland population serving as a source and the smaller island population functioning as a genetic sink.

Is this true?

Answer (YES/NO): NO